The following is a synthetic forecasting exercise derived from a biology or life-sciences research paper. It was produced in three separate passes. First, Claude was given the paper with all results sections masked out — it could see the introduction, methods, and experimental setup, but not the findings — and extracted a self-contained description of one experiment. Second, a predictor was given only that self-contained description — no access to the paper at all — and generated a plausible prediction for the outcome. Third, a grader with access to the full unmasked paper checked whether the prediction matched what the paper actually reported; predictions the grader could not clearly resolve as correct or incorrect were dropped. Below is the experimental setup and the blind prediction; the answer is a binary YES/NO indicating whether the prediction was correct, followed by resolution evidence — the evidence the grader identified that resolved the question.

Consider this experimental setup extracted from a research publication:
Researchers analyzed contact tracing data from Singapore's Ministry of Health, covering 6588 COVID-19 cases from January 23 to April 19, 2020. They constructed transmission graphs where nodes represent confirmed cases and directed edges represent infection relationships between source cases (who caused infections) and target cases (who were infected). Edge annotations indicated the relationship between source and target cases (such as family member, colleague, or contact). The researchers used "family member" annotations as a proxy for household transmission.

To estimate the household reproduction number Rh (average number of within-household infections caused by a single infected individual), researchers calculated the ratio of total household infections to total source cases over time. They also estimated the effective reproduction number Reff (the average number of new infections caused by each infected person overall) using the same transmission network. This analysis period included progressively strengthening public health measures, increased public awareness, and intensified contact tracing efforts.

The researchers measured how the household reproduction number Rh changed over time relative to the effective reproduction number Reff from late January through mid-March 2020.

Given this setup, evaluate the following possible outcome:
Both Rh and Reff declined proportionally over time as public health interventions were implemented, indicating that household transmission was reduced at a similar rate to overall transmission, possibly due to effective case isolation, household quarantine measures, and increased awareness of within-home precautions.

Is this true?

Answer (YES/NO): NO